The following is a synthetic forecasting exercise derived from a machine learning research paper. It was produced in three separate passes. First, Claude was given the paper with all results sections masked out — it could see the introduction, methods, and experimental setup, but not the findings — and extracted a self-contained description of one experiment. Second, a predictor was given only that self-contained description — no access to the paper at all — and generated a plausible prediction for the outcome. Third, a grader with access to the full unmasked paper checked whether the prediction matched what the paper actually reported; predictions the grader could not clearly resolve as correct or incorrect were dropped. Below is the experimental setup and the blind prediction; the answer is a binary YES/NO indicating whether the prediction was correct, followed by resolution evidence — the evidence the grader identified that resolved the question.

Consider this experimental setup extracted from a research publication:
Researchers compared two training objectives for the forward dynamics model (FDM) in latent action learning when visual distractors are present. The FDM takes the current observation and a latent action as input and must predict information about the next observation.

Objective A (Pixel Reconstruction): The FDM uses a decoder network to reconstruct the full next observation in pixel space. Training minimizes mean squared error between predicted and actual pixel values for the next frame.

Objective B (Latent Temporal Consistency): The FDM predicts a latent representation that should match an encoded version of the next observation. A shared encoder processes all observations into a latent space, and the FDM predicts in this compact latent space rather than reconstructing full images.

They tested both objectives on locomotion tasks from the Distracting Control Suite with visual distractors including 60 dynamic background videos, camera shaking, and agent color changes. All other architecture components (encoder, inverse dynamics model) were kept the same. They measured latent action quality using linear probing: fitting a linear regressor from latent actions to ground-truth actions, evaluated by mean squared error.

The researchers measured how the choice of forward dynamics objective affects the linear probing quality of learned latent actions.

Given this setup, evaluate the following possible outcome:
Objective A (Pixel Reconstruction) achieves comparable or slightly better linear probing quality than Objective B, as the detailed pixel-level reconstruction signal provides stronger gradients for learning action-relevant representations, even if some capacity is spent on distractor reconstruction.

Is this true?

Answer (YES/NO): YES